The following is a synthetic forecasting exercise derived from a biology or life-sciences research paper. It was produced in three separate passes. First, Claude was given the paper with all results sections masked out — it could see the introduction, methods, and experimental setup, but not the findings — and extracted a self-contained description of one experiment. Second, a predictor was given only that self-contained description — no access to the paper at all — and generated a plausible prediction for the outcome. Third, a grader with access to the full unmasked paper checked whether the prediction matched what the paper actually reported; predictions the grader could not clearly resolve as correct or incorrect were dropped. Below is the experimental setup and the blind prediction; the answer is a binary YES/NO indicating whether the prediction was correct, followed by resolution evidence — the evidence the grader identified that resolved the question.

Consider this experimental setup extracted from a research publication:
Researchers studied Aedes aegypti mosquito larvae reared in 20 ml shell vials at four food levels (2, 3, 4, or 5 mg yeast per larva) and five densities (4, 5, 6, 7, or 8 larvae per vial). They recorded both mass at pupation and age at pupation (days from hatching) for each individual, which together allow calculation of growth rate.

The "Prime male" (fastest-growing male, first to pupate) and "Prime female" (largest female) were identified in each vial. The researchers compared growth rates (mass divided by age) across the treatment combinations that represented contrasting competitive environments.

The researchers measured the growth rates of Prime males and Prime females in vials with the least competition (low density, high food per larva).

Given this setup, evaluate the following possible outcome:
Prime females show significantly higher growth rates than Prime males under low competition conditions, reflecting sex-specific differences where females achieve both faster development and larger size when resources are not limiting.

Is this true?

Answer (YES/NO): NO